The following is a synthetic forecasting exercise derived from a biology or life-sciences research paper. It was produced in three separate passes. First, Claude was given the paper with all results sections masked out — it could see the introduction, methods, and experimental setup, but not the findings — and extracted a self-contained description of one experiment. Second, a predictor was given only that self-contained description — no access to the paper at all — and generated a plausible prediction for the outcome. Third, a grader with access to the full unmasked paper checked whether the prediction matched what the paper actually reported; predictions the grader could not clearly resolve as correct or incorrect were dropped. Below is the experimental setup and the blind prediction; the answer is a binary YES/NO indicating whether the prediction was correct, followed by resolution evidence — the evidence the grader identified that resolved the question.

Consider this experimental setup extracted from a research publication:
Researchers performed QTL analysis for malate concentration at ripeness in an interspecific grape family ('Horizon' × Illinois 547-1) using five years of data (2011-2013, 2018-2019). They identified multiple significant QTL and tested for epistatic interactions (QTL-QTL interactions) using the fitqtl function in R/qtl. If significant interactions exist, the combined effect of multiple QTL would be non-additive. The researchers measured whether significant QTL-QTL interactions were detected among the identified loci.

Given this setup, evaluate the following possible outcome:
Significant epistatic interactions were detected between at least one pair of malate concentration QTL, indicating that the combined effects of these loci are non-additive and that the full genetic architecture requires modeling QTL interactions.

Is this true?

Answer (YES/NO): NO